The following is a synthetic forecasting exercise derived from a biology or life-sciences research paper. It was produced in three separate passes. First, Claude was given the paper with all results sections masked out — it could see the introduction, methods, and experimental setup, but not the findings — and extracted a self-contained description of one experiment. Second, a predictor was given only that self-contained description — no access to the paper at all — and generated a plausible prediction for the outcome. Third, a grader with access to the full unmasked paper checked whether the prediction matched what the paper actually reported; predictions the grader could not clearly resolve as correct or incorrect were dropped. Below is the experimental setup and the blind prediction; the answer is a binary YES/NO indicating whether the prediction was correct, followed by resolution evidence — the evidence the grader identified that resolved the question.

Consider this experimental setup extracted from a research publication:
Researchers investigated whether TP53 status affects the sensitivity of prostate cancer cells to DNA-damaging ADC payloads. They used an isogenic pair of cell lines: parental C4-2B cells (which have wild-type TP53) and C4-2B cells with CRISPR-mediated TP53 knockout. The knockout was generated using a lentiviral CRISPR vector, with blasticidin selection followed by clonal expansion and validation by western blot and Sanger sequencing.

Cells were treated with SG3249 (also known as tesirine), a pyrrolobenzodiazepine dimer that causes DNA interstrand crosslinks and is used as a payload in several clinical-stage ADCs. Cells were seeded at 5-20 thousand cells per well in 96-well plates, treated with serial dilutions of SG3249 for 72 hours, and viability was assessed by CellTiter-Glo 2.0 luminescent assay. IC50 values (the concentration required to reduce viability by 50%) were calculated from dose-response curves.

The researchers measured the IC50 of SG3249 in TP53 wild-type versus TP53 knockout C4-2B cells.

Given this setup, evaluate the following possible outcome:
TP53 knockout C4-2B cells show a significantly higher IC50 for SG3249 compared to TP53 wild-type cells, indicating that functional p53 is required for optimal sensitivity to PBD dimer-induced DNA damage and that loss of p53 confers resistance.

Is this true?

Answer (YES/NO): YES